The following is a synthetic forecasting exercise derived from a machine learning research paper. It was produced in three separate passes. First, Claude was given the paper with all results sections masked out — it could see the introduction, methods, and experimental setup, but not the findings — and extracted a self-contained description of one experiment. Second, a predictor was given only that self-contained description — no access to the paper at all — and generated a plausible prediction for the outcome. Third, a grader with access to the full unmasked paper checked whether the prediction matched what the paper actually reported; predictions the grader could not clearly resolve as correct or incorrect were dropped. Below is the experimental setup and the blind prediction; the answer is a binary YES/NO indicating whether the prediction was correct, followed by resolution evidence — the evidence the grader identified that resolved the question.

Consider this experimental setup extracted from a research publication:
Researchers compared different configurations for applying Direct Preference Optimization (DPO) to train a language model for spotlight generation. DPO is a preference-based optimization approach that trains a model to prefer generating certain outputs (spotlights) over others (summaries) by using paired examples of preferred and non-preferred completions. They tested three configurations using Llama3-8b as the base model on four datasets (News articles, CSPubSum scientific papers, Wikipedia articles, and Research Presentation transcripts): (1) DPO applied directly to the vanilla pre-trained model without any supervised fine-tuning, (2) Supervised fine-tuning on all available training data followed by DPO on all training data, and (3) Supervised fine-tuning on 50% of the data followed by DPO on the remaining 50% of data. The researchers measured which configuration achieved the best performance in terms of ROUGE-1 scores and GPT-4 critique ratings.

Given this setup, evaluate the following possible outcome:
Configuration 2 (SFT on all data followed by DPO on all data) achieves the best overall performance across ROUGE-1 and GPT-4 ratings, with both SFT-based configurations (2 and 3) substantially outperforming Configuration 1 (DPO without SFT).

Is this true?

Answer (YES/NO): NO